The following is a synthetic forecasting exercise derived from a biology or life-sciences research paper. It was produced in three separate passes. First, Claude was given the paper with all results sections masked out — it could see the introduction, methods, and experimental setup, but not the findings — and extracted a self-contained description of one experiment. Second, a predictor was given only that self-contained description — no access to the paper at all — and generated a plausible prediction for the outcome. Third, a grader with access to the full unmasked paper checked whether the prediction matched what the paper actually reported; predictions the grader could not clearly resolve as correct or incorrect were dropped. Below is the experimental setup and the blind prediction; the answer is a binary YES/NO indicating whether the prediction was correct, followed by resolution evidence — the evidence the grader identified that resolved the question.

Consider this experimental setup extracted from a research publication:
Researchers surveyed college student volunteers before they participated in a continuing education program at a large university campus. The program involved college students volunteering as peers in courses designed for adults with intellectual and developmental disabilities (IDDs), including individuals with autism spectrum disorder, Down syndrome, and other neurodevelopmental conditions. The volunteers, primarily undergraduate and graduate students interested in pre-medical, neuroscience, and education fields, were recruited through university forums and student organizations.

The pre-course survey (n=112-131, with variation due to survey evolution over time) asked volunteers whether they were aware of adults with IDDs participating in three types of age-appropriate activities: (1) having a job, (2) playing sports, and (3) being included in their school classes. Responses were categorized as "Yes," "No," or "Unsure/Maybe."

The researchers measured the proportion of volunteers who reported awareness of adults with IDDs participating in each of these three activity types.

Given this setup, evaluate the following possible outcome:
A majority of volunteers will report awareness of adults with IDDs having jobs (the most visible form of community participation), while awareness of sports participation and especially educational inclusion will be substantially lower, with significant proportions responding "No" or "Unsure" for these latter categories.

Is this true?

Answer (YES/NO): NO